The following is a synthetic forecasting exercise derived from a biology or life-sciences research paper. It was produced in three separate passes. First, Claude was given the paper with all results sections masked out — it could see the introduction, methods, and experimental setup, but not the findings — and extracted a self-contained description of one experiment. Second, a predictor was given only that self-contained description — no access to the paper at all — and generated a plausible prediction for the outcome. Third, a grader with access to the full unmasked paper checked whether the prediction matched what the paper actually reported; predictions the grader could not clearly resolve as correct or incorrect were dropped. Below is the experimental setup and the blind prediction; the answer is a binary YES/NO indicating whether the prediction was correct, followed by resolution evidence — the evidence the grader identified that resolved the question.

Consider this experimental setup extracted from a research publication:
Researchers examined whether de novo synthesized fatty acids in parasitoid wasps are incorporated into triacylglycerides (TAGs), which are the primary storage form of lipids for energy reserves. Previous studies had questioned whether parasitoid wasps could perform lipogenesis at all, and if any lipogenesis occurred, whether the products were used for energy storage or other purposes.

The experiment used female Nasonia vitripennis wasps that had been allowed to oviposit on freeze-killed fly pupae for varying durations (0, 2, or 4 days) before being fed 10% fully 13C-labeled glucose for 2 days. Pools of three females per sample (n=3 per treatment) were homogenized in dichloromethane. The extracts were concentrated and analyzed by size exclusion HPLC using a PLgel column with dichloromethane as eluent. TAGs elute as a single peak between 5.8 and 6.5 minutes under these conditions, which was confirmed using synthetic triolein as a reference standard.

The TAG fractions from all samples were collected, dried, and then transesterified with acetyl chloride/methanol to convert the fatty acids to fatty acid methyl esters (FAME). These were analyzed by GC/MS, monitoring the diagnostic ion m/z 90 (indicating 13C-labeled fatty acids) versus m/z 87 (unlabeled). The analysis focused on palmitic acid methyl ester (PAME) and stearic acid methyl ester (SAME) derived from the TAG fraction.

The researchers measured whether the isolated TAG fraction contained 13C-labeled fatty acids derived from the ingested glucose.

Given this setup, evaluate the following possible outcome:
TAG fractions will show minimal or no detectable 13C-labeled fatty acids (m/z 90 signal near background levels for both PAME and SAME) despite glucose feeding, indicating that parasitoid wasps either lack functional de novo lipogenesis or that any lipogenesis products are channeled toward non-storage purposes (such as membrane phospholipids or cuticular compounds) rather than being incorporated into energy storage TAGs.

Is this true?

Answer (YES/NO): NO